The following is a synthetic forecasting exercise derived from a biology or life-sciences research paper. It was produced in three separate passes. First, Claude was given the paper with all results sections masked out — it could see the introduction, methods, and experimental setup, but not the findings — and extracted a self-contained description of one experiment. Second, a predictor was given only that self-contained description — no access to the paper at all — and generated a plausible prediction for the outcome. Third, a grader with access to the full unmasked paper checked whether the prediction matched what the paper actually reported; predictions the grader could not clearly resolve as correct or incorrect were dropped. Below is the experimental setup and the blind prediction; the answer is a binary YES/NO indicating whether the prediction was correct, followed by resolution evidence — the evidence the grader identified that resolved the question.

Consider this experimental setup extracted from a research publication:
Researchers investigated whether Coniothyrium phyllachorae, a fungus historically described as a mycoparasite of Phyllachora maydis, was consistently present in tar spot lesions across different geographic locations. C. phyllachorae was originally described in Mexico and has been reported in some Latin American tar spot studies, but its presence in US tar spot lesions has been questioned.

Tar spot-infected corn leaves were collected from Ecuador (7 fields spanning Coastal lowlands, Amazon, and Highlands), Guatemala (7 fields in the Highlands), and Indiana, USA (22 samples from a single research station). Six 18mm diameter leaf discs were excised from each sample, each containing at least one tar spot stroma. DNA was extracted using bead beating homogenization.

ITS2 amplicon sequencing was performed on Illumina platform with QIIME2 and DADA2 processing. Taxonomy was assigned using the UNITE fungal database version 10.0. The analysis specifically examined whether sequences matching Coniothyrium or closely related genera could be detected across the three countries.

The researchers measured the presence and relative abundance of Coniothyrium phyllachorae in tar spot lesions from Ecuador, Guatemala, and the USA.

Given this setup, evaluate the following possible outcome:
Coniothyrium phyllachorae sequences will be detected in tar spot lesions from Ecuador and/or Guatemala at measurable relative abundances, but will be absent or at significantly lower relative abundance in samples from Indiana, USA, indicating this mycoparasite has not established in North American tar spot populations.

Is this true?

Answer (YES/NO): YES